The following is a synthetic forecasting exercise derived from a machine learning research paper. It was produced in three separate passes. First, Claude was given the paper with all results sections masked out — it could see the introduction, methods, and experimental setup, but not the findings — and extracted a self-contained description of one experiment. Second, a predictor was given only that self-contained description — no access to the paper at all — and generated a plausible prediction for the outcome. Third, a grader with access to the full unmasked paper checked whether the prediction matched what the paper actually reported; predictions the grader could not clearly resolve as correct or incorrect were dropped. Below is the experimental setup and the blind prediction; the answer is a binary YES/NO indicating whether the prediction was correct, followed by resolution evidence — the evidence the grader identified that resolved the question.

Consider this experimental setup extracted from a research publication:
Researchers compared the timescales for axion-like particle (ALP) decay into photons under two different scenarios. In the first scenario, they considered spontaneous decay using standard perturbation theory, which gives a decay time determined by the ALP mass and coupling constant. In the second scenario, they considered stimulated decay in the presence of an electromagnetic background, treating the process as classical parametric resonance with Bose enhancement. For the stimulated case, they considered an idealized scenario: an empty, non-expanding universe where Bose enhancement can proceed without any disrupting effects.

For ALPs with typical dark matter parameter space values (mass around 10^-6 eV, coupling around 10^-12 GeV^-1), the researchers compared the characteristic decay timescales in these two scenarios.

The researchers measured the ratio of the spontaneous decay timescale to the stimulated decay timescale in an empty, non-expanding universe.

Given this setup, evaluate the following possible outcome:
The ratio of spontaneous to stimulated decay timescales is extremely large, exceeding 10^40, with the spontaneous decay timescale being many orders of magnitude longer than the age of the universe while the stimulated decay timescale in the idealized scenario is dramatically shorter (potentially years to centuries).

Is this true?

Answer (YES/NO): NO